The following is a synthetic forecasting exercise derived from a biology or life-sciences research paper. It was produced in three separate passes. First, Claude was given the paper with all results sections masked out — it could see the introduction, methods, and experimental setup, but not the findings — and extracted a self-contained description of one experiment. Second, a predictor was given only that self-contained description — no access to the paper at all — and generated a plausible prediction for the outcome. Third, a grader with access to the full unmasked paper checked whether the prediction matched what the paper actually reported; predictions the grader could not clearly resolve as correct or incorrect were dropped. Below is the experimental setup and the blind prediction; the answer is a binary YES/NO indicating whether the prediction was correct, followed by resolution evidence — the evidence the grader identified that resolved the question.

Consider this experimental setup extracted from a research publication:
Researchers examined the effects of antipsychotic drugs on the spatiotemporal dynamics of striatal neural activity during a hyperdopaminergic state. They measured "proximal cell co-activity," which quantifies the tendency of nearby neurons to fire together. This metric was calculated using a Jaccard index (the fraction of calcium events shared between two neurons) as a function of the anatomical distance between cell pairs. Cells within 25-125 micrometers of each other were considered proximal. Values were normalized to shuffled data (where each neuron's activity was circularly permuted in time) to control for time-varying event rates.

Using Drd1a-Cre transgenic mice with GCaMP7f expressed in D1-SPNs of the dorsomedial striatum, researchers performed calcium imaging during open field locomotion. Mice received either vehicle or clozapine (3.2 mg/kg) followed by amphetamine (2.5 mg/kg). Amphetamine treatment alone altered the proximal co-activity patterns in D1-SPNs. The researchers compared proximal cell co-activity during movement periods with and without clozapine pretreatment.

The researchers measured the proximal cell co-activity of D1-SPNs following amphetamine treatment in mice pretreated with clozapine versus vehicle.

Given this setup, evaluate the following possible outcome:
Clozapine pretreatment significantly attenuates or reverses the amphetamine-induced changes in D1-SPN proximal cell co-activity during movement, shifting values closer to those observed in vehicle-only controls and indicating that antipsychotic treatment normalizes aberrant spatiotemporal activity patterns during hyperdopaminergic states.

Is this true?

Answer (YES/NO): NO